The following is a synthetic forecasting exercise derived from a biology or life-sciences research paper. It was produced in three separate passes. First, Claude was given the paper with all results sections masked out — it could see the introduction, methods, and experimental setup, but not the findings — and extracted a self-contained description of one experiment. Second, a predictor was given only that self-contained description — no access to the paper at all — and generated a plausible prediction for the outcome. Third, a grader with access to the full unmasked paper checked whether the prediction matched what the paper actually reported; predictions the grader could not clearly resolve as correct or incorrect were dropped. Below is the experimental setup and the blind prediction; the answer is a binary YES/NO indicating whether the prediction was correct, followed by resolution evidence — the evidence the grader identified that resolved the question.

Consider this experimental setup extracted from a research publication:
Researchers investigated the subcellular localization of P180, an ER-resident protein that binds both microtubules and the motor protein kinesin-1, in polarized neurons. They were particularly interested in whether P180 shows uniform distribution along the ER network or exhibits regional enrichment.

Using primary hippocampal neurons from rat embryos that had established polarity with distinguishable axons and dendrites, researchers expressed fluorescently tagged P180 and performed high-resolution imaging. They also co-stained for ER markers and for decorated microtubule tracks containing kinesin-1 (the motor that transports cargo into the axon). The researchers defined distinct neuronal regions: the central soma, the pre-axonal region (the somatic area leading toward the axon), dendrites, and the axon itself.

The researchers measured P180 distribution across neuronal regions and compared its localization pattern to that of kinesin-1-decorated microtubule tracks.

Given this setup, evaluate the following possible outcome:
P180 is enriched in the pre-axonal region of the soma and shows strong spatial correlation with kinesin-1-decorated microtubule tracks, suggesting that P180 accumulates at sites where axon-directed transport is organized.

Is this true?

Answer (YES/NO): YES